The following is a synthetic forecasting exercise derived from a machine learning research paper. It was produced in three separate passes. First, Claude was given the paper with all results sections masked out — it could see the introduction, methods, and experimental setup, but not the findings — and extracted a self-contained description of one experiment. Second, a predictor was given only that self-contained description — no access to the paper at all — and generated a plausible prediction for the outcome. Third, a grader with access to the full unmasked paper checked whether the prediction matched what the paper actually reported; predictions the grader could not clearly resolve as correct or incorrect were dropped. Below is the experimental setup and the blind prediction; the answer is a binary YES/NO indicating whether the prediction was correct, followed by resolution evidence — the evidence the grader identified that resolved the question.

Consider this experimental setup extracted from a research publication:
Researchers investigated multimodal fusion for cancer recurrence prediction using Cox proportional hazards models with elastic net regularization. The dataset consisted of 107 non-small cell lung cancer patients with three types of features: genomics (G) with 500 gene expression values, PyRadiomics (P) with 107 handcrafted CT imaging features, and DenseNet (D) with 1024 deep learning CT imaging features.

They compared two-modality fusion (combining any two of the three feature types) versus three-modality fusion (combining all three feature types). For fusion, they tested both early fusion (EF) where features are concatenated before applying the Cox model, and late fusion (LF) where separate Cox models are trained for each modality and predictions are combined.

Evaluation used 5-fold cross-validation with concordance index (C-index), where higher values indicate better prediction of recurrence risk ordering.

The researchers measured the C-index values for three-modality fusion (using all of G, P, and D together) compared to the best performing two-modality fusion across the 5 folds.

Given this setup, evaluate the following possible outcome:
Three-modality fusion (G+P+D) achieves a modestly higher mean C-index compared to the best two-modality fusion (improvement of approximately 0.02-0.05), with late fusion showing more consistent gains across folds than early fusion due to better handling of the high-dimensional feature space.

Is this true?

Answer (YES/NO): NO